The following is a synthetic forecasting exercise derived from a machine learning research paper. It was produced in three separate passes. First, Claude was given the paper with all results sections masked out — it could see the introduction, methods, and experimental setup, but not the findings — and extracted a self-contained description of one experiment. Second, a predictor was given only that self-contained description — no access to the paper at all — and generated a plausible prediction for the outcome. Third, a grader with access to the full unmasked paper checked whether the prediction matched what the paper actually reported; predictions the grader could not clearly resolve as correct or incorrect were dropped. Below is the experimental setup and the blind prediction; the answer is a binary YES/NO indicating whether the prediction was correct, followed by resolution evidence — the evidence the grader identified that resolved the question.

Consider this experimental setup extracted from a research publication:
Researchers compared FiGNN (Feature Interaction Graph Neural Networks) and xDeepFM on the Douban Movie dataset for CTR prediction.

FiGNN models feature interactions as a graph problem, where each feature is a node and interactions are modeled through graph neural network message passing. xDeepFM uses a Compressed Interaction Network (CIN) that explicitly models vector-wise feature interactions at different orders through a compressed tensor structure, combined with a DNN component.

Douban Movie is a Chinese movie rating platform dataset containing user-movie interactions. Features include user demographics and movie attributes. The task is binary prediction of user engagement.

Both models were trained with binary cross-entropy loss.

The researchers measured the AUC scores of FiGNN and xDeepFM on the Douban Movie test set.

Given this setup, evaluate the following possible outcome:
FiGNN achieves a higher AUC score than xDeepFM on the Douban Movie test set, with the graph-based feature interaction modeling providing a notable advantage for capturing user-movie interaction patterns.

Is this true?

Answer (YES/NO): YES